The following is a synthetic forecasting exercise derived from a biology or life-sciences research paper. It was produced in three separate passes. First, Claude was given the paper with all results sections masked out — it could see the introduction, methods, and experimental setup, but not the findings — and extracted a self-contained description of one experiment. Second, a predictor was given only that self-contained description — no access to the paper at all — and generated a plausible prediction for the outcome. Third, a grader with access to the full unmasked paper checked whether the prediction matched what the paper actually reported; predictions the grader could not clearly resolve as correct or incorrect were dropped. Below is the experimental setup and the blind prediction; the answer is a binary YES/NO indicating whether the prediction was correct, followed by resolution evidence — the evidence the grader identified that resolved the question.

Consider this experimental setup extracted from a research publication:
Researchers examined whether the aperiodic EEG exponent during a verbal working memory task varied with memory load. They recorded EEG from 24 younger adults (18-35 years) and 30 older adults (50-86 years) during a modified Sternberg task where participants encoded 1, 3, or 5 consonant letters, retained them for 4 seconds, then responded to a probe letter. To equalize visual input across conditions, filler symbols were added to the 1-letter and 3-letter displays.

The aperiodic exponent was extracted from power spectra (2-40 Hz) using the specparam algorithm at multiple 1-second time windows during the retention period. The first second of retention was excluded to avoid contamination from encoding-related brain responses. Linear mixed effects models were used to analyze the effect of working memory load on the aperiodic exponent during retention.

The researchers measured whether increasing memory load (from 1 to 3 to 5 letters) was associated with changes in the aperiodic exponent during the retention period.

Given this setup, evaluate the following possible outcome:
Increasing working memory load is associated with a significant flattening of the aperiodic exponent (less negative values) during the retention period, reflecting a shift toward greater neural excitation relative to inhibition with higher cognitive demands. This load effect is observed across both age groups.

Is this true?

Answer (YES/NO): NO